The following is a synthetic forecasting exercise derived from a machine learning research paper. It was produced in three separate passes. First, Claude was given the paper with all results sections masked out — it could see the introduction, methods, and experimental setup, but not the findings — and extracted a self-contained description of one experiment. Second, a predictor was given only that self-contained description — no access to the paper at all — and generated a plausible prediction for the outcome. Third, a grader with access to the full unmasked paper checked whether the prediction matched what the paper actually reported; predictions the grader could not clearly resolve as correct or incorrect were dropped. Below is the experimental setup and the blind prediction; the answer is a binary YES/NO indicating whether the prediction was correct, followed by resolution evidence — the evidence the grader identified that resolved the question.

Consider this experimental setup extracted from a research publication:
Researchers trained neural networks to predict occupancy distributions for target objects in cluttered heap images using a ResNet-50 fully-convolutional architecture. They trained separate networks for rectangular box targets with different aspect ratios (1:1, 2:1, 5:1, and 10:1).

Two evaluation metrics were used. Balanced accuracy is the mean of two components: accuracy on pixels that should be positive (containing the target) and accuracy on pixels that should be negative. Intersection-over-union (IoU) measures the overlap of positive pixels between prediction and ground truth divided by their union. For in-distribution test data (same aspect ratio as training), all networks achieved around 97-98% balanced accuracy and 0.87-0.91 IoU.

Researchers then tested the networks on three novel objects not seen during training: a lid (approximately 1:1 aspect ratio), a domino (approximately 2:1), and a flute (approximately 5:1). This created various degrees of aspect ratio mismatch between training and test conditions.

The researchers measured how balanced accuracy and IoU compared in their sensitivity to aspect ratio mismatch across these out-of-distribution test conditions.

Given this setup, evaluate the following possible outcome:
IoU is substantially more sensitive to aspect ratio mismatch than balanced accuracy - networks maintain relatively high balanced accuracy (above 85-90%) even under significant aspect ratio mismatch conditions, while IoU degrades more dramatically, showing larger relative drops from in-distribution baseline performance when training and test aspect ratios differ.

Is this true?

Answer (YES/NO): NO